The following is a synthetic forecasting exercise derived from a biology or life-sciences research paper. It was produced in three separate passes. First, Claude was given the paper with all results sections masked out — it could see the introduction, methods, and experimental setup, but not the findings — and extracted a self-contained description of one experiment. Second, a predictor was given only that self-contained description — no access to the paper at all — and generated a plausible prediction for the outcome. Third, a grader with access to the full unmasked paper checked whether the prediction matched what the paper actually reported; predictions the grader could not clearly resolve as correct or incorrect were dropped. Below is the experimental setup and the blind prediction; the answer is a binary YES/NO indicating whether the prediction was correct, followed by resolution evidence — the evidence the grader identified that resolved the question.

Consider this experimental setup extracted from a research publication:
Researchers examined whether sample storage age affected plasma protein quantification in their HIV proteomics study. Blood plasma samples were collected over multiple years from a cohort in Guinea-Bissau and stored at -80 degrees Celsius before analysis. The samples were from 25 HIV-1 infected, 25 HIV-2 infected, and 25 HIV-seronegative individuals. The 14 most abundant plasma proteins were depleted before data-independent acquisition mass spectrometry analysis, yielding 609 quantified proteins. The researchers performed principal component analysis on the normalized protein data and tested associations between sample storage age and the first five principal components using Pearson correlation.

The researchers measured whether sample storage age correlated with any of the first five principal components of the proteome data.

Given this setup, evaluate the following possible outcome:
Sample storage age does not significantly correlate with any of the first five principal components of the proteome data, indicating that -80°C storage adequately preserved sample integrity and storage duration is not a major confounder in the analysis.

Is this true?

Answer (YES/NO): NO